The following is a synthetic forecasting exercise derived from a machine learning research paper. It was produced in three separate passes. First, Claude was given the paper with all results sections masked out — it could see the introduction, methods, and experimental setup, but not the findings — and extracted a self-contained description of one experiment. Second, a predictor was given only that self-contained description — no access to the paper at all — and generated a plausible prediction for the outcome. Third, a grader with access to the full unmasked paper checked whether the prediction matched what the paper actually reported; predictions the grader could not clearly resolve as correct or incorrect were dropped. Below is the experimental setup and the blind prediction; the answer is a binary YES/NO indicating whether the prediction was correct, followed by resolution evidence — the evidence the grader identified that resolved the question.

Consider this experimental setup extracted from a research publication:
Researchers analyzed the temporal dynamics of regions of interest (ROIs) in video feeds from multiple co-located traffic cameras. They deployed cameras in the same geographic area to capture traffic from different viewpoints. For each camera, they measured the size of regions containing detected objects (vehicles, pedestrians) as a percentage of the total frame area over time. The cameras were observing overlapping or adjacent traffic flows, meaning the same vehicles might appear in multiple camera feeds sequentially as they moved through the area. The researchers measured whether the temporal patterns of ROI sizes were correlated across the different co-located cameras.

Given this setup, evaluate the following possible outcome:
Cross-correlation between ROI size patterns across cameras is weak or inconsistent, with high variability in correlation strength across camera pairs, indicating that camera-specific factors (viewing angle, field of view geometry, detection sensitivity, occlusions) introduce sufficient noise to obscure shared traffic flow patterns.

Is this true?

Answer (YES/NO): NO